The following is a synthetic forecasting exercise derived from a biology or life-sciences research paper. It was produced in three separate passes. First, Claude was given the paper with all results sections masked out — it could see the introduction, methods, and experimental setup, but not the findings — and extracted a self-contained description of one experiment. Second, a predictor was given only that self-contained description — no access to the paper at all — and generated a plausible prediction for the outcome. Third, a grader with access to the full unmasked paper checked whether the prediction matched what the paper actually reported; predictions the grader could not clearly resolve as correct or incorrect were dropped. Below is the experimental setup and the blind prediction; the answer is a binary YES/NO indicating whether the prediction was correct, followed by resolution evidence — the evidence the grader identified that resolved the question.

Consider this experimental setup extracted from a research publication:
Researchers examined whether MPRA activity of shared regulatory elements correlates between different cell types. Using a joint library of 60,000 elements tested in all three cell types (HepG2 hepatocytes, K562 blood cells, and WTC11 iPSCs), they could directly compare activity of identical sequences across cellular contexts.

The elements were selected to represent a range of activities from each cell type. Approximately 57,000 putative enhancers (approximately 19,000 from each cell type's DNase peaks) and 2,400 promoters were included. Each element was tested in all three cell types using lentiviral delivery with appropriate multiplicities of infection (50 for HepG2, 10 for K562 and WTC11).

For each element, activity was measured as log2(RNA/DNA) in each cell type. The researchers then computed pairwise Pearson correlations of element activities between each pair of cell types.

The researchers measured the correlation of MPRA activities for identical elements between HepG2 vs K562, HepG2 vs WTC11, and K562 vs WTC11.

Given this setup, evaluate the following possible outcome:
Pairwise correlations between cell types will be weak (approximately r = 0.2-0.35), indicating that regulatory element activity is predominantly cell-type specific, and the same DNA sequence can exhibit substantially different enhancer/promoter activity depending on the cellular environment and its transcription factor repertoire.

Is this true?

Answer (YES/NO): NO